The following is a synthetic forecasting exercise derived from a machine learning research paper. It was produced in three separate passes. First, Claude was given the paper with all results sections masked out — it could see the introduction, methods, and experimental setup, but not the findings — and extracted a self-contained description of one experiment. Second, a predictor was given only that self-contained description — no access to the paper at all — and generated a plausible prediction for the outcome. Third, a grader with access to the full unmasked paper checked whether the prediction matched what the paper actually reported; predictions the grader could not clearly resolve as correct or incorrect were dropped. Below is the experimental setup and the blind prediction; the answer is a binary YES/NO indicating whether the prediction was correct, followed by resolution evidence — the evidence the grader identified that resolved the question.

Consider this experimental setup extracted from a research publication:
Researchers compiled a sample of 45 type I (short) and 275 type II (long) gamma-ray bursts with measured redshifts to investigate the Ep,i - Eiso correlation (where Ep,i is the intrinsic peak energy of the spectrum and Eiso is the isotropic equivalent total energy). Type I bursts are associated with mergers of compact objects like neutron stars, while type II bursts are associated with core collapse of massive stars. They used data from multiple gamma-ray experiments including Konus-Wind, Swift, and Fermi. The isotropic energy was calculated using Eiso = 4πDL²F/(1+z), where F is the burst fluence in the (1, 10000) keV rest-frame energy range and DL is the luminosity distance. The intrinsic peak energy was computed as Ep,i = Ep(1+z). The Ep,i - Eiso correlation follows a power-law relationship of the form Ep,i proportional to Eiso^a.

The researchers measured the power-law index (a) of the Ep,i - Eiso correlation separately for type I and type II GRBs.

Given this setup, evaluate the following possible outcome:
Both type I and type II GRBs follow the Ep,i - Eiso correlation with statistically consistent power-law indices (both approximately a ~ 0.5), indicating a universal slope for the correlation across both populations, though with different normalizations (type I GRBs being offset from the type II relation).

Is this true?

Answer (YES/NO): NO